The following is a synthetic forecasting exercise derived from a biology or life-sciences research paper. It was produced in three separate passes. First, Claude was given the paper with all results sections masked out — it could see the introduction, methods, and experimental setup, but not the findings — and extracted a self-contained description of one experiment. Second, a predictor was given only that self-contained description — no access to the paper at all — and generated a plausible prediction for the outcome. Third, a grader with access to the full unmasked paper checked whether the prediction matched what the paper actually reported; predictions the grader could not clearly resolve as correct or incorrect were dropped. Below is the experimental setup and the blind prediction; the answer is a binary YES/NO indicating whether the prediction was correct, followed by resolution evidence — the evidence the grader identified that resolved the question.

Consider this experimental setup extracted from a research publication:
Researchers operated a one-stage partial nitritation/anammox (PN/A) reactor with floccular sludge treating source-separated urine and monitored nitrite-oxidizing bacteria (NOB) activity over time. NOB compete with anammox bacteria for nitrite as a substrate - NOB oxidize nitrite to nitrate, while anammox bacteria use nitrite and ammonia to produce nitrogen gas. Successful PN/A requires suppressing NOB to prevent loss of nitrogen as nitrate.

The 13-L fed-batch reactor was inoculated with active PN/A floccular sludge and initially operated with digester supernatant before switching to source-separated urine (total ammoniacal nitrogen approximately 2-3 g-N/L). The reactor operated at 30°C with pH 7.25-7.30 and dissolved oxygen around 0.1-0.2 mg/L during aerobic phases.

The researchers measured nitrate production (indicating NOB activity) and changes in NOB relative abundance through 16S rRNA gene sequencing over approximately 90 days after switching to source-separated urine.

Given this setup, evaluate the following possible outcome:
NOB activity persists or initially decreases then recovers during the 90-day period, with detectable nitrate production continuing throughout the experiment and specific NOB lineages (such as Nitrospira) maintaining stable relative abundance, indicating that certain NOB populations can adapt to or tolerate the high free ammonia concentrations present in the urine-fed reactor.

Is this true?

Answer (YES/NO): NO